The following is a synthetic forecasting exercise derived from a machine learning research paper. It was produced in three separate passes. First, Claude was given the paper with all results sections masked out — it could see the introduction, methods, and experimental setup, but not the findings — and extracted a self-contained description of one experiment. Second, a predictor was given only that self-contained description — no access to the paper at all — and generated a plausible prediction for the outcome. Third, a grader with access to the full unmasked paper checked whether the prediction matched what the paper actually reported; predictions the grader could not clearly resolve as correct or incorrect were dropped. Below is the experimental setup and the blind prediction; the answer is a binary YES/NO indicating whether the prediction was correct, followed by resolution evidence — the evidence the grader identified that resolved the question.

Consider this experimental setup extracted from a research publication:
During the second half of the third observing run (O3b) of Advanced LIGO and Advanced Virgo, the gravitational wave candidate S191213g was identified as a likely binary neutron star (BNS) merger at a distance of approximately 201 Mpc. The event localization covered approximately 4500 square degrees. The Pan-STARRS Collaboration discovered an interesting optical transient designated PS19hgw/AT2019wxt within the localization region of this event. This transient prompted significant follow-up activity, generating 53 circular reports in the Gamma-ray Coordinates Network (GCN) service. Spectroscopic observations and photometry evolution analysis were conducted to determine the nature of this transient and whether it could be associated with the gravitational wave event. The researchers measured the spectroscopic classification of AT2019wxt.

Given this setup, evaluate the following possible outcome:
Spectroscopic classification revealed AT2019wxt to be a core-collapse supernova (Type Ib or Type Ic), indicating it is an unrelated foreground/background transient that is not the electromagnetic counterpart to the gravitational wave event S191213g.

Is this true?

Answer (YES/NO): NO